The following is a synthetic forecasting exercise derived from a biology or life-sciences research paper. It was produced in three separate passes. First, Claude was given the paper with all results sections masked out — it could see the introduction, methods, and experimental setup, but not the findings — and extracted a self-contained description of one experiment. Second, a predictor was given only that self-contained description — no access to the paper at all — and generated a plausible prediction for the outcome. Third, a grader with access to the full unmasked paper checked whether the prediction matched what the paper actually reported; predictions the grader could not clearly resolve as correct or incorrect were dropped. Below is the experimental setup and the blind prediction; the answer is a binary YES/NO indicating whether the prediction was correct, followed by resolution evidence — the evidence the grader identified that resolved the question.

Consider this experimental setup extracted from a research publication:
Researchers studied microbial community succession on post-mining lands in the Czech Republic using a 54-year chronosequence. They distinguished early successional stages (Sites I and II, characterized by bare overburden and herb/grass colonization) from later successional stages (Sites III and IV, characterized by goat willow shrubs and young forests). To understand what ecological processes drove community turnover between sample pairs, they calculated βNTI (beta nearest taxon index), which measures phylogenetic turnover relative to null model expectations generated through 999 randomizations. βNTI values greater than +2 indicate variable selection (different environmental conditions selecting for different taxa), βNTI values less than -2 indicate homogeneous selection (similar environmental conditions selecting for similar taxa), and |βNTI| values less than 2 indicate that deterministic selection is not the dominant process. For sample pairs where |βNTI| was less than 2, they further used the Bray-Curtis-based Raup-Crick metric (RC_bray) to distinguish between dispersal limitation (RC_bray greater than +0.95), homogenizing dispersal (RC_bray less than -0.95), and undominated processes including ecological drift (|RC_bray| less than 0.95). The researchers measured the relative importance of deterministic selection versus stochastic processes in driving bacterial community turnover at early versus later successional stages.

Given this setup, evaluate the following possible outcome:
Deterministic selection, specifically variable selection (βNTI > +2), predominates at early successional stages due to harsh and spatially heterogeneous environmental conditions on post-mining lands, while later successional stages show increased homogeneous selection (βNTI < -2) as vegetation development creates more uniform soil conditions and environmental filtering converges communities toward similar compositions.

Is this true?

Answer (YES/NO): YES